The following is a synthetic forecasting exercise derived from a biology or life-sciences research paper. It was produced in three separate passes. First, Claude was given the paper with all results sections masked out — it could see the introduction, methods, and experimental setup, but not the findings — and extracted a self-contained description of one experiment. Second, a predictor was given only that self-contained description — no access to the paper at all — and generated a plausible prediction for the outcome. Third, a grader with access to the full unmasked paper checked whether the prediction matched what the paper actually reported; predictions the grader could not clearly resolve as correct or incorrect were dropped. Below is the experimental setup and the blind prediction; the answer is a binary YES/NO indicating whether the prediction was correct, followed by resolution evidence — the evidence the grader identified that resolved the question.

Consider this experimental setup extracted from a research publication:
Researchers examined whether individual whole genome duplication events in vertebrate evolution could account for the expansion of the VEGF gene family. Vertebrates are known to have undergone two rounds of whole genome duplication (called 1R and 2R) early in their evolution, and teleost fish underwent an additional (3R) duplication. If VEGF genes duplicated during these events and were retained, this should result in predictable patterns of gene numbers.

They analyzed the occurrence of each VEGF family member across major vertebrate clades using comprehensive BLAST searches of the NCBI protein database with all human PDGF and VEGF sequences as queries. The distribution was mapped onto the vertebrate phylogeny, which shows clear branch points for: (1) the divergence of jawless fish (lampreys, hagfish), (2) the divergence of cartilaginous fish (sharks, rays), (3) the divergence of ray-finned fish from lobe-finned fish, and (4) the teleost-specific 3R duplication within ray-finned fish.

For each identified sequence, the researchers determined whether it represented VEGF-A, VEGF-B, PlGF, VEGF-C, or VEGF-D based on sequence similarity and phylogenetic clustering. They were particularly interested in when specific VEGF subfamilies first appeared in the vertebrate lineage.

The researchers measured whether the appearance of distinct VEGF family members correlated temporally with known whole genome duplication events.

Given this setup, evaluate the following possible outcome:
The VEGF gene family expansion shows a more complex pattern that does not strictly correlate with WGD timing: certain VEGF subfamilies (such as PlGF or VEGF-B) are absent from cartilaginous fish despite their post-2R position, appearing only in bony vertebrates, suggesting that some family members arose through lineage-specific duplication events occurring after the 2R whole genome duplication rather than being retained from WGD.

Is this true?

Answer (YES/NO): YES